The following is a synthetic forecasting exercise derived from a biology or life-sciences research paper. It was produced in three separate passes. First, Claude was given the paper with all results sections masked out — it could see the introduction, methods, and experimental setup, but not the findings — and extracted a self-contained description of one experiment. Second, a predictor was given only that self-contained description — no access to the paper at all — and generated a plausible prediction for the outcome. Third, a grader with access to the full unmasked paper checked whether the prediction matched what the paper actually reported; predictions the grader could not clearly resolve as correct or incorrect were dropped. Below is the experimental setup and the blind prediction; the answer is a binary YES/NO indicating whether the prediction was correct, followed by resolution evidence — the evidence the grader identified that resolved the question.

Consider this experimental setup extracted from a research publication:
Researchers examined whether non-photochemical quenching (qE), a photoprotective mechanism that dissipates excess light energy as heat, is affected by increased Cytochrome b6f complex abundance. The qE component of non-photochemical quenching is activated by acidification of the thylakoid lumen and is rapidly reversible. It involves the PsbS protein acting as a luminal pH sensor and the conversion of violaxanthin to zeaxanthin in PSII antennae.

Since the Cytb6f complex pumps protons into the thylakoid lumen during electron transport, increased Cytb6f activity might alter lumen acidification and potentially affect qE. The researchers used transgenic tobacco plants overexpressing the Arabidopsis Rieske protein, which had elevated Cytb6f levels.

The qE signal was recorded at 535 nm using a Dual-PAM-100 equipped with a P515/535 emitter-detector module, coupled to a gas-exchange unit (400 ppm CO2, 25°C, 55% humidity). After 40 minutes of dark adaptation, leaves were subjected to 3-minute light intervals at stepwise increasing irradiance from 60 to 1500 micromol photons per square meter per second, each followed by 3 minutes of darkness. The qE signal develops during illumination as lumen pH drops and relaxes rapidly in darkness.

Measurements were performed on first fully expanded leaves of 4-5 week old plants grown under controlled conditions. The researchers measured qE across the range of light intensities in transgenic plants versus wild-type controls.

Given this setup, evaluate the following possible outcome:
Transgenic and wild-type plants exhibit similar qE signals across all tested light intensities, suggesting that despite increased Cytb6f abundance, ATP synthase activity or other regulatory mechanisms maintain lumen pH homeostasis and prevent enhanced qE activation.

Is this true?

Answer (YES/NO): NO